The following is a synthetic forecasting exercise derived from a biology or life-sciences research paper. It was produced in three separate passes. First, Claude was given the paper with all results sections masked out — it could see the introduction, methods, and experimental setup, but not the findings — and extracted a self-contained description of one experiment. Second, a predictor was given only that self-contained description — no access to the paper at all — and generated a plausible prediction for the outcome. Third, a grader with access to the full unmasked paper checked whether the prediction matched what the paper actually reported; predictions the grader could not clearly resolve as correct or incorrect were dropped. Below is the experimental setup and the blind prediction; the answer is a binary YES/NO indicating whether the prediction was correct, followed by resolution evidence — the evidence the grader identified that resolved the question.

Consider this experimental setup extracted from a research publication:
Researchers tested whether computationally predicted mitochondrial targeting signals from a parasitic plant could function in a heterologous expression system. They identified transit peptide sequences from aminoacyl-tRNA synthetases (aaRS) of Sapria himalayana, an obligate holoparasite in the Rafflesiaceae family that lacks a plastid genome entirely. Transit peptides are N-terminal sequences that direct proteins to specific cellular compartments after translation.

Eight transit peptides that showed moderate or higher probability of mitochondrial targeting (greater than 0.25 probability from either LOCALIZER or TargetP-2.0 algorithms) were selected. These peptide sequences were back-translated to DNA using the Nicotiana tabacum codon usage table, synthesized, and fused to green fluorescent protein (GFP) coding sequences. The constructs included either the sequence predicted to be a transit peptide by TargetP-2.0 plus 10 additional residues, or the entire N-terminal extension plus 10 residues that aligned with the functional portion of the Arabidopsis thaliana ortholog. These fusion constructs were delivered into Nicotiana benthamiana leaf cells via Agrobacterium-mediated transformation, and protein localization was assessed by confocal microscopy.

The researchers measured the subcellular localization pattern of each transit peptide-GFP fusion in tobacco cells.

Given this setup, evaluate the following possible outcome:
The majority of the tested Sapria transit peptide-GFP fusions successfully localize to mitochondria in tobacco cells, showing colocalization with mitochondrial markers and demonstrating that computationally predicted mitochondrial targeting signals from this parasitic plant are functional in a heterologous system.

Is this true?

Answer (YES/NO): NO